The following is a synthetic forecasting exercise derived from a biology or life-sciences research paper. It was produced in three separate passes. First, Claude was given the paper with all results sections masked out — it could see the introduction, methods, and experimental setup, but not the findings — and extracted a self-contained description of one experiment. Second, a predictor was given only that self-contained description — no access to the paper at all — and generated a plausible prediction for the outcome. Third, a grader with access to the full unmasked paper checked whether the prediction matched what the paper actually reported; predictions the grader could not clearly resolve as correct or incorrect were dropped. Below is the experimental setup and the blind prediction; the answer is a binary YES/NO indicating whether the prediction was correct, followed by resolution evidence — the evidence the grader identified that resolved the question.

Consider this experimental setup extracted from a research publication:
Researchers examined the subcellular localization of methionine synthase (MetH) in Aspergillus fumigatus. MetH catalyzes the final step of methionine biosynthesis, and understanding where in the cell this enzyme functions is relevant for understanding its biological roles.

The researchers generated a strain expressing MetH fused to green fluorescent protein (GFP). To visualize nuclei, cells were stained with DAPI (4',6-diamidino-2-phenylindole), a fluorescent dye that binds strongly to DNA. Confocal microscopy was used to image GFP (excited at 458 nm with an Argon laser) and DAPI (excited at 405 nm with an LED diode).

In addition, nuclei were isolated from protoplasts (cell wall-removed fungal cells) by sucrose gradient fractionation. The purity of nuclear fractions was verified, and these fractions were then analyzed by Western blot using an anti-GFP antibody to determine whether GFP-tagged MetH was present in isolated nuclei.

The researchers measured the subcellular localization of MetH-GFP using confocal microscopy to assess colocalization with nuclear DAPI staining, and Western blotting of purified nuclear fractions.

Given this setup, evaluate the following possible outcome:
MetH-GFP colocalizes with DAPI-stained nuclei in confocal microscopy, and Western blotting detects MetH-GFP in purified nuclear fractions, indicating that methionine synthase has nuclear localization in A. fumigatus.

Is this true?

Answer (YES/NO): YES